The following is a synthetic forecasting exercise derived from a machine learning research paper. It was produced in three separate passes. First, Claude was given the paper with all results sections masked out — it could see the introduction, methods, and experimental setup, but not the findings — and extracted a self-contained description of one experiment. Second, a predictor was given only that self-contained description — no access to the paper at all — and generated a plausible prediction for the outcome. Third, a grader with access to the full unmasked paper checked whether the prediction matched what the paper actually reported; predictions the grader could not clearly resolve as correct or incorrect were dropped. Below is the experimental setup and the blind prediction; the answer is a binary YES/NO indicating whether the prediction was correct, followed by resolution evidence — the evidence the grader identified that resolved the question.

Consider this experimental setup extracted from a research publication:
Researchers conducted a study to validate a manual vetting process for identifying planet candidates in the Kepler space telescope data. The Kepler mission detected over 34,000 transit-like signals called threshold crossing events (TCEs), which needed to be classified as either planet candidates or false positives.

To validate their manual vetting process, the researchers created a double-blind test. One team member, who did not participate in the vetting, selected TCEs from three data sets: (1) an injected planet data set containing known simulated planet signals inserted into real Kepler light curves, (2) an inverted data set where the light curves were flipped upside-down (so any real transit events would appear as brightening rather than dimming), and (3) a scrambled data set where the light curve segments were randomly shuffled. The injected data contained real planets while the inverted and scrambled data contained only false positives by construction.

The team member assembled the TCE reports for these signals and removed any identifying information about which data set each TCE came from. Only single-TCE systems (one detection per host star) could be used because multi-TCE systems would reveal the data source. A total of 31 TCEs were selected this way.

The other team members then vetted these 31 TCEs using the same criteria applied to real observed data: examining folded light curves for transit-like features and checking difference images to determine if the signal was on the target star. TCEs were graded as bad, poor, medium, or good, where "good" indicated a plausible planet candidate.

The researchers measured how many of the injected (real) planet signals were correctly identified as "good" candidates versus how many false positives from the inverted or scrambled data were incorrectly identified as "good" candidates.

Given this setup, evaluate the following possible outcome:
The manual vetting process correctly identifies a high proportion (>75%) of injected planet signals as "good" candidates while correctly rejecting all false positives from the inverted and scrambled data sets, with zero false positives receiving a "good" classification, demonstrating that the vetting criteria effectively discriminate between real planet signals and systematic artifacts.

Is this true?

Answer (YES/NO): NO